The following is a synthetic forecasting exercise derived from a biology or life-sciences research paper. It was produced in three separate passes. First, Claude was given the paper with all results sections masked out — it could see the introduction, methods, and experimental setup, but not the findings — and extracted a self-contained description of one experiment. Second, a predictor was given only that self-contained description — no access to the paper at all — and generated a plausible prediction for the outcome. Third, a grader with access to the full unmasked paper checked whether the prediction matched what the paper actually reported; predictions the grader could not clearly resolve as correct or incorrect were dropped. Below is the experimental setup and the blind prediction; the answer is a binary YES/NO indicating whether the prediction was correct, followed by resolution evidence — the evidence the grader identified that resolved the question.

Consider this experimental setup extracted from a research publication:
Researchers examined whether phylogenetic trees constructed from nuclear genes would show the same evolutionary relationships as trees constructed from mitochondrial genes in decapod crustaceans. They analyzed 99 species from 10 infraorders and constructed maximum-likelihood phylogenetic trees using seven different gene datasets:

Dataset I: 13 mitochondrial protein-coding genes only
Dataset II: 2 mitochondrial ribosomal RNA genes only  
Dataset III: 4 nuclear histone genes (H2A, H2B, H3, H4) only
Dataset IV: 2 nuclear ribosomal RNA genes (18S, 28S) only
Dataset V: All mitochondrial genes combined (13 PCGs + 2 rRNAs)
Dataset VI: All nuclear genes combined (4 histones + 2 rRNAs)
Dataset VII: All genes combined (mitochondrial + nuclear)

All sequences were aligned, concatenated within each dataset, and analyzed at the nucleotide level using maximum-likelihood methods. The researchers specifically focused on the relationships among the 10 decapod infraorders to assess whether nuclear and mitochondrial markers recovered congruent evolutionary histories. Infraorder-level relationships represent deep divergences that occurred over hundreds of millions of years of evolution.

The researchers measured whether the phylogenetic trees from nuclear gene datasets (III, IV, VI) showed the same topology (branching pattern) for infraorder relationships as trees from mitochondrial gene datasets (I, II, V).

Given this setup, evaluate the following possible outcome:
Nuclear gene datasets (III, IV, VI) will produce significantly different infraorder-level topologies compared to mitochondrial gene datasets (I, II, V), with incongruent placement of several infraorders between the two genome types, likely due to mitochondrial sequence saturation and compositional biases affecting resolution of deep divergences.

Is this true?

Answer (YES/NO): NO